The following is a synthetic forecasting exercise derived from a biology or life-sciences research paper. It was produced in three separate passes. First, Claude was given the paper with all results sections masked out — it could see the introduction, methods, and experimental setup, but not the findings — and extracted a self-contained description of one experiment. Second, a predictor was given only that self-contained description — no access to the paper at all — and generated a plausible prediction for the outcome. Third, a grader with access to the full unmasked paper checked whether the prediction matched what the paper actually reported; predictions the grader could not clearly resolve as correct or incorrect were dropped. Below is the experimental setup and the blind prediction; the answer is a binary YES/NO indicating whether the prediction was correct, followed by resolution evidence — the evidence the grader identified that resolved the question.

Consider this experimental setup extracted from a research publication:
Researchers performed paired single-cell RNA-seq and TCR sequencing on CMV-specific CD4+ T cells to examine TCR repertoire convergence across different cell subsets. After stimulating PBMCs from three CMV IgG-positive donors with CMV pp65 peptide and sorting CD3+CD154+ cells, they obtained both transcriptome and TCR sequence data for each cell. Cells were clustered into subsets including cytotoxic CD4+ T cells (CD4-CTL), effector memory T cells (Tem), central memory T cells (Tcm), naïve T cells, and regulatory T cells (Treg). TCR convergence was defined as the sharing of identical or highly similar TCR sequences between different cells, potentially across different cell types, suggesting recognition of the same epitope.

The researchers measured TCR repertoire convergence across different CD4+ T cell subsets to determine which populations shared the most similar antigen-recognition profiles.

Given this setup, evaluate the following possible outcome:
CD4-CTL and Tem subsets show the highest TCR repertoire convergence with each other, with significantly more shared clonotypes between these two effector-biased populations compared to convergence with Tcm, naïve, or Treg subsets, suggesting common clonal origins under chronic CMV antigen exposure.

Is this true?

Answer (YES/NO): YES